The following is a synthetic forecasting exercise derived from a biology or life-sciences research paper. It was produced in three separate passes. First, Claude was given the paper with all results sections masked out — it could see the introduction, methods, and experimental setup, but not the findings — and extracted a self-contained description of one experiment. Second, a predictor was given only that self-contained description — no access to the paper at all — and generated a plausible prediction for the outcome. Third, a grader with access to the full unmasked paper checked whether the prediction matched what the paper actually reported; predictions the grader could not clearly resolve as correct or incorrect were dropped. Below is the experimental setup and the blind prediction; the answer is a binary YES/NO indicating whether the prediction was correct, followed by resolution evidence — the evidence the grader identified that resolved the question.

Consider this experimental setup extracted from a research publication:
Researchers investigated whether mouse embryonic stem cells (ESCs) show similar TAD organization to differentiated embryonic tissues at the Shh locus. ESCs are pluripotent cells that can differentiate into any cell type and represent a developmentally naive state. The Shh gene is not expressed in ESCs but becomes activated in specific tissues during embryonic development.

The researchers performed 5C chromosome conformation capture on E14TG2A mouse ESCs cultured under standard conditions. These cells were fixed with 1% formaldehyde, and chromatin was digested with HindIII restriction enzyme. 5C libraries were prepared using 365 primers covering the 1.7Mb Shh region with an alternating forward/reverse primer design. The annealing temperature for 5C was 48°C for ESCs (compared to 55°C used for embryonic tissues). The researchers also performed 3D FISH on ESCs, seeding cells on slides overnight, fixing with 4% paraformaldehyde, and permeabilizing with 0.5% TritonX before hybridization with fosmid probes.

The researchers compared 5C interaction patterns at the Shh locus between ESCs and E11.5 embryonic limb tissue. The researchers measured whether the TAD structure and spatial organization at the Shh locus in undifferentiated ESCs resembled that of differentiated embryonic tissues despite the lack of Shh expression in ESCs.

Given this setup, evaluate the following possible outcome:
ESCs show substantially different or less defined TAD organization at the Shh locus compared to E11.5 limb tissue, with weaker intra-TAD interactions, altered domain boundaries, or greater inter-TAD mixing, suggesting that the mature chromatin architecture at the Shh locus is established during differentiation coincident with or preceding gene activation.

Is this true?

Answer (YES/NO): NO